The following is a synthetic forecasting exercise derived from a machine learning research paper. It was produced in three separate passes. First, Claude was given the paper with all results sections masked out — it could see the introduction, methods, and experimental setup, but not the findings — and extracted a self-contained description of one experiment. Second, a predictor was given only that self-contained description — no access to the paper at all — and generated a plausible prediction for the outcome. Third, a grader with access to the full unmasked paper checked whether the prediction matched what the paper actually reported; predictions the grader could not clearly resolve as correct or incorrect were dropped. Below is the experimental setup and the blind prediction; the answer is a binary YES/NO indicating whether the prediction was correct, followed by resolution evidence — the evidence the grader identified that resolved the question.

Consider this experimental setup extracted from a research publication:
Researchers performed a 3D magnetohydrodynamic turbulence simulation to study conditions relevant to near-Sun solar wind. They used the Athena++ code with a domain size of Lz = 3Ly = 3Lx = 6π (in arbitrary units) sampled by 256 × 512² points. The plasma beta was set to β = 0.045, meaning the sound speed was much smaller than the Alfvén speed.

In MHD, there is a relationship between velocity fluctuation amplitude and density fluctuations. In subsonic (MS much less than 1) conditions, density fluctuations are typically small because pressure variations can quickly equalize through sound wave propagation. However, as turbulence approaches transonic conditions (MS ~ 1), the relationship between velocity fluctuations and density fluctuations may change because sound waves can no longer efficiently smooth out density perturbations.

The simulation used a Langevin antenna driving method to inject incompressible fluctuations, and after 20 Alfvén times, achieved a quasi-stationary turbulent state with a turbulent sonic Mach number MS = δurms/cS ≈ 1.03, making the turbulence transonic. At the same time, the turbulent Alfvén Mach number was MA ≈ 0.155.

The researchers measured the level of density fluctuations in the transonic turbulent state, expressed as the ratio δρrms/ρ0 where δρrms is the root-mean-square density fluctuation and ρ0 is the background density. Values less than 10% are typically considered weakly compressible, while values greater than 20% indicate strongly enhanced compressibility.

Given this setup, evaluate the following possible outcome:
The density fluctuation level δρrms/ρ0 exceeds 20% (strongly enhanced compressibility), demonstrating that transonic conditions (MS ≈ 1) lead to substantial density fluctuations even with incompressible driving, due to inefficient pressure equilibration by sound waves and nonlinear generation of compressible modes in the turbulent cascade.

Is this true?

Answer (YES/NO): YES